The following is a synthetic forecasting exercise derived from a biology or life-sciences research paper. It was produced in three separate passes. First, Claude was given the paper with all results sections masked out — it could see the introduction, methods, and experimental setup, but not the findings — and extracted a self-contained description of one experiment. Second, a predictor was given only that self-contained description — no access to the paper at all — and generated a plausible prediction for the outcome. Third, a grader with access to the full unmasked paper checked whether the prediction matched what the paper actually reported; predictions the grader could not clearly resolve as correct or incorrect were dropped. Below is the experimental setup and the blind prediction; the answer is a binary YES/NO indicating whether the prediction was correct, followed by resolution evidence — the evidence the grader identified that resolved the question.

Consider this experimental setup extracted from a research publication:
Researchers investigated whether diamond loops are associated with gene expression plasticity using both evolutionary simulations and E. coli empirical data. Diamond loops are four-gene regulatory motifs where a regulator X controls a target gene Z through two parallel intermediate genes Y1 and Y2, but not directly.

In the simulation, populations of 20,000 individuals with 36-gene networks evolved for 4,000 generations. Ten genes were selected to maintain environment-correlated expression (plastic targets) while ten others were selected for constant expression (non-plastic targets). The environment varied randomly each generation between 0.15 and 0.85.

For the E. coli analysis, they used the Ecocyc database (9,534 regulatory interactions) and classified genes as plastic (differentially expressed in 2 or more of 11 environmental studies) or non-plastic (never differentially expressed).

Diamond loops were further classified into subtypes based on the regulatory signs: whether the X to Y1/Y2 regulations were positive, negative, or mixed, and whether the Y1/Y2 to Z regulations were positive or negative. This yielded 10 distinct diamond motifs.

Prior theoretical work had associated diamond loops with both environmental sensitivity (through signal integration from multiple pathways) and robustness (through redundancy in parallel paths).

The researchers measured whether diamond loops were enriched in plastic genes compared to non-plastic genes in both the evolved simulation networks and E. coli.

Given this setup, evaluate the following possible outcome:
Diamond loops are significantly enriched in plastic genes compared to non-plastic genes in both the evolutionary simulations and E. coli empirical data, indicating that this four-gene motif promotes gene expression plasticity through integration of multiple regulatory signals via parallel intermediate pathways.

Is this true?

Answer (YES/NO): NO